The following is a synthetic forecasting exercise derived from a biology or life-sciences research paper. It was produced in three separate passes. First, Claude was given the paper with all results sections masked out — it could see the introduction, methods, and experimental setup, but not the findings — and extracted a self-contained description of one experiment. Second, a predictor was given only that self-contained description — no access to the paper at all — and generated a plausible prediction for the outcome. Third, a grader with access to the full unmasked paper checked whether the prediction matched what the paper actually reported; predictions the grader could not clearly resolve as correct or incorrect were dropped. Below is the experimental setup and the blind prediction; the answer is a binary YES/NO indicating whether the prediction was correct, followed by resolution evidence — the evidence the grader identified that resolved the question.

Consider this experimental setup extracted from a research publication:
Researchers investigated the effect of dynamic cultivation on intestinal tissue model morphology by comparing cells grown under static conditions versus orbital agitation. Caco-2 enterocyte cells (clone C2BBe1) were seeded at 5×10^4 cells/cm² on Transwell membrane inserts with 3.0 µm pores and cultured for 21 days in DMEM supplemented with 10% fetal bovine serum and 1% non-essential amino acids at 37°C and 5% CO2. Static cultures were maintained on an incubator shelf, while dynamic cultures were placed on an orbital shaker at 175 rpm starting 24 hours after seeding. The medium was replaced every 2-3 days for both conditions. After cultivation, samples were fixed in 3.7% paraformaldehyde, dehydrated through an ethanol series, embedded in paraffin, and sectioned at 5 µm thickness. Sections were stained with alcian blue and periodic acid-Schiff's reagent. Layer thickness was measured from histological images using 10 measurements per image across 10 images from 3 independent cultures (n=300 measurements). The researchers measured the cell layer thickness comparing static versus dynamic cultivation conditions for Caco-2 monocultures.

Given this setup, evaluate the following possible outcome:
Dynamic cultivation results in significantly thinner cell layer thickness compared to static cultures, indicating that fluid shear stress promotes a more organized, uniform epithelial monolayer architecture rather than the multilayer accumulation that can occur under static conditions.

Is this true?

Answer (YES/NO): NO